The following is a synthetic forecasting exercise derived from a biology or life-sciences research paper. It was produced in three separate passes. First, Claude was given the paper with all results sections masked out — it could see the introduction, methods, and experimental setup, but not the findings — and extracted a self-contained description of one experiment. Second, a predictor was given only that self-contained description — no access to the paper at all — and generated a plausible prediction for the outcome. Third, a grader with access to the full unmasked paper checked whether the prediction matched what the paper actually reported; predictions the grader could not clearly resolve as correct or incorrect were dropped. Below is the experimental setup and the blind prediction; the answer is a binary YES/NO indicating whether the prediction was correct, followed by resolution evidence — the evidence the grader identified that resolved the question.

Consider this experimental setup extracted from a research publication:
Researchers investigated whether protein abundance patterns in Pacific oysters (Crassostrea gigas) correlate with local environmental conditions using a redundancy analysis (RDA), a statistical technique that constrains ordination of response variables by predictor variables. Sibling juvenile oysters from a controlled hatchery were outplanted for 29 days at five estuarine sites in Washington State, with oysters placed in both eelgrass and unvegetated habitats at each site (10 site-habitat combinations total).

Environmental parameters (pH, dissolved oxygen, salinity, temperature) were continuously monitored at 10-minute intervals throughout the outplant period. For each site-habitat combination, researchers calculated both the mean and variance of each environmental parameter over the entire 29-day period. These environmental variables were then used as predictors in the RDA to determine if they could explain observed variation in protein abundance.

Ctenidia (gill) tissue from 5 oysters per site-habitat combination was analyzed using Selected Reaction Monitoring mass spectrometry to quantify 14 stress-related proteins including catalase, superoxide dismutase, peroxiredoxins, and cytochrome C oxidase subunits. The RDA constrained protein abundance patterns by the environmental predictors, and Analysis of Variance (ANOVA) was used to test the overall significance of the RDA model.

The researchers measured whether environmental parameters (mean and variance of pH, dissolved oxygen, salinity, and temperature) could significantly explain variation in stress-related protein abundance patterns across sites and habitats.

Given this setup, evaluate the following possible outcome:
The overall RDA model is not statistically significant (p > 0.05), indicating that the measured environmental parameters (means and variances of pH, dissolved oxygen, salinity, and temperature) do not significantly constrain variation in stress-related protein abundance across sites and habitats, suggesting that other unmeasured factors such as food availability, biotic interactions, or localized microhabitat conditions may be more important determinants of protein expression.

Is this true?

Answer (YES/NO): YES